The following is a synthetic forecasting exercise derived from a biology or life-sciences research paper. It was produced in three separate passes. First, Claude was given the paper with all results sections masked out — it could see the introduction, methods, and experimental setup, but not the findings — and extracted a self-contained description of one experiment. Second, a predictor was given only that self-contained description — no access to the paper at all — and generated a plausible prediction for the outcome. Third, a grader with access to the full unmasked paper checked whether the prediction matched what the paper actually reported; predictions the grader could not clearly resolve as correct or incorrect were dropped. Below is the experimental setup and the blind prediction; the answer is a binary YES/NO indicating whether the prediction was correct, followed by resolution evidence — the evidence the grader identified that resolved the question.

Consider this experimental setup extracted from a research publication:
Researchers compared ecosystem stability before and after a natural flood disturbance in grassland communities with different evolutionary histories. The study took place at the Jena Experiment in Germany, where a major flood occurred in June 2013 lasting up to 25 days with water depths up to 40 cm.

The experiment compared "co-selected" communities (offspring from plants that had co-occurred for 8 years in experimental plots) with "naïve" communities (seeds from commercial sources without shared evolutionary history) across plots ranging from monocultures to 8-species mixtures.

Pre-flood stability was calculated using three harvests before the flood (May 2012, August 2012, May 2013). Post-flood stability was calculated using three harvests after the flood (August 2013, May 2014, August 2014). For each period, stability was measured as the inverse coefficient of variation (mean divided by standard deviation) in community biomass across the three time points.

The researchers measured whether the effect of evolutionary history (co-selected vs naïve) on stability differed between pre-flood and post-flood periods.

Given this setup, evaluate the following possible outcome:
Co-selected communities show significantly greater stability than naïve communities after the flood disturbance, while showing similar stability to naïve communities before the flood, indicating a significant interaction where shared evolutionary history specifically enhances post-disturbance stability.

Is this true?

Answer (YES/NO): YES